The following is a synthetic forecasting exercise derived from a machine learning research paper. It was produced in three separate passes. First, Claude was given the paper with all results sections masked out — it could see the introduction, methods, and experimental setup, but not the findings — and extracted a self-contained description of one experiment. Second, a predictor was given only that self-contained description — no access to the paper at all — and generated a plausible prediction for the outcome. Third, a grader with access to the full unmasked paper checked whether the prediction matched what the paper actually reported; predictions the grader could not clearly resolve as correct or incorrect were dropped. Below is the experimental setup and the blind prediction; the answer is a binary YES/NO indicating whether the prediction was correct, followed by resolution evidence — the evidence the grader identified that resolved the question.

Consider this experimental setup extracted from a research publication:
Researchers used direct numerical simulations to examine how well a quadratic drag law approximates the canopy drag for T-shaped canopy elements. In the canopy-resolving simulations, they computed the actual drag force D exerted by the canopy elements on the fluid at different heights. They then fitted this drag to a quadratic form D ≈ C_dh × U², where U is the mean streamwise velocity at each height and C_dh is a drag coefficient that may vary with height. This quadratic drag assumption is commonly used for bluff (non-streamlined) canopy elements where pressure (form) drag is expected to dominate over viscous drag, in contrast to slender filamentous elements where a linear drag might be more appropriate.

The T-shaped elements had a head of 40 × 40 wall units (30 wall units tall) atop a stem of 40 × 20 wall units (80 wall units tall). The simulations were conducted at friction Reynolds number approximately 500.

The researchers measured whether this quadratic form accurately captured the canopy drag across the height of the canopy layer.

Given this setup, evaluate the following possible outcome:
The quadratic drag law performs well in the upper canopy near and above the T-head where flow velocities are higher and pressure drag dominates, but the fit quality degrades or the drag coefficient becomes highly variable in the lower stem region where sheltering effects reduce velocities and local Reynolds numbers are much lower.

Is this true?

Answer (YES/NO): NO